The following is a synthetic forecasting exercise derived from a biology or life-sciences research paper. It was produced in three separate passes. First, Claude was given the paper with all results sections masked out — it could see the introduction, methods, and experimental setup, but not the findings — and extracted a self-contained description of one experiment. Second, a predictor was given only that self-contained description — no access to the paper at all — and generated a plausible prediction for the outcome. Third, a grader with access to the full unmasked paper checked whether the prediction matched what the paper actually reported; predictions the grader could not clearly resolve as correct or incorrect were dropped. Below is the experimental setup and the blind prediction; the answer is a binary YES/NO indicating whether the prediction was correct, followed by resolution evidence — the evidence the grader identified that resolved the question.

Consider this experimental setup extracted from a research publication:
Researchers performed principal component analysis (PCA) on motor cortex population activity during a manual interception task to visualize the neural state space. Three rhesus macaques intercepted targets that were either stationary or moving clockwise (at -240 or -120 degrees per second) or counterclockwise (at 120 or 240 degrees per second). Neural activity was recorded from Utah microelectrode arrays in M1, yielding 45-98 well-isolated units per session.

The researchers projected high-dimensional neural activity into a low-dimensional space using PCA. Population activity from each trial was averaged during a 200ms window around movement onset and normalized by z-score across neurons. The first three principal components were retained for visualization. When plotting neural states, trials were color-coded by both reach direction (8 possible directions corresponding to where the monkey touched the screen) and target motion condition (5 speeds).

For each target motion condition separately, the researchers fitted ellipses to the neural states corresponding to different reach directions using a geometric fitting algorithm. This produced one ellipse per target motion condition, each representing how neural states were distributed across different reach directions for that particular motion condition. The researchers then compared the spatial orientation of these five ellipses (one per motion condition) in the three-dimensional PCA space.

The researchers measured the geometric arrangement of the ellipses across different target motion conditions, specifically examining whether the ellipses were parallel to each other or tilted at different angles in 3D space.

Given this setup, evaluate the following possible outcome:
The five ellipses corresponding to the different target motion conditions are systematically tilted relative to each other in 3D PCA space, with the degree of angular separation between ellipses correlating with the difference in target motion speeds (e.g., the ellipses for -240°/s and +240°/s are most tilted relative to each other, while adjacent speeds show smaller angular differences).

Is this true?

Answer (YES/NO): YES